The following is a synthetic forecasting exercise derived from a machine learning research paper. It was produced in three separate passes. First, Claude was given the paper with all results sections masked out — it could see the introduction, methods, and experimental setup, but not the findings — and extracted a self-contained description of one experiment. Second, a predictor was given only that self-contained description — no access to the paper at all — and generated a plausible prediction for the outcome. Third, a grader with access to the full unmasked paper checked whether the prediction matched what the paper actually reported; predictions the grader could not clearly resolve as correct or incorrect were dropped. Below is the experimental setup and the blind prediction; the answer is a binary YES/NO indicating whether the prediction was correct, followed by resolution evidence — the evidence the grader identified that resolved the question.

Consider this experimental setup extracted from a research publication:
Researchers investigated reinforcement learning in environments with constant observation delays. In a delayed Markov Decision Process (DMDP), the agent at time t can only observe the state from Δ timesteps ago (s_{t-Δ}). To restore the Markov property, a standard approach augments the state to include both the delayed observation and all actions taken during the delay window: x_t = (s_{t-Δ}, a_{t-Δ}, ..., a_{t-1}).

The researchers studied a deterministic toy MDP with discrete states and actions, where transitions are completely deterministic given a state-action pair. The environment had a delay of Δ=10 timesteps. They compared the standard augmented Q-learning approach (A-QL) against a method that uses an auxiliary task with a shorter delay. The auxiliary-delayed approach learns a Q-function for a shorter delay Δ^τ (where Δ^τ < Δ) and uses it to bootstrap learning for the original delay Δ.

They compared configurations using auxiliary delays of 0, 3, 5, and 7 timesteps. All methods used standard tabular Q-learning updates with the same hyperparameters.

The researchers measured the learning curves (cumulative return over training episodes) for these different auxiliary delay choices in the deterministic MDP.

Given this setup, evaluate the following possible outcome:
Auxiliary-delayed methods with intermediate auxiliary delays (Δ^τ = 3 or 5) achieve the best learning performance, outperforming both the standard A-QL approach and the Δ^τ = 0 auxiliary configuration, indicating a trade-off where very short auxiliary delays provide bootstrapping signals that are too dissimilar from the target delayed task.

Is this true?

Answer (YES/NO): NO